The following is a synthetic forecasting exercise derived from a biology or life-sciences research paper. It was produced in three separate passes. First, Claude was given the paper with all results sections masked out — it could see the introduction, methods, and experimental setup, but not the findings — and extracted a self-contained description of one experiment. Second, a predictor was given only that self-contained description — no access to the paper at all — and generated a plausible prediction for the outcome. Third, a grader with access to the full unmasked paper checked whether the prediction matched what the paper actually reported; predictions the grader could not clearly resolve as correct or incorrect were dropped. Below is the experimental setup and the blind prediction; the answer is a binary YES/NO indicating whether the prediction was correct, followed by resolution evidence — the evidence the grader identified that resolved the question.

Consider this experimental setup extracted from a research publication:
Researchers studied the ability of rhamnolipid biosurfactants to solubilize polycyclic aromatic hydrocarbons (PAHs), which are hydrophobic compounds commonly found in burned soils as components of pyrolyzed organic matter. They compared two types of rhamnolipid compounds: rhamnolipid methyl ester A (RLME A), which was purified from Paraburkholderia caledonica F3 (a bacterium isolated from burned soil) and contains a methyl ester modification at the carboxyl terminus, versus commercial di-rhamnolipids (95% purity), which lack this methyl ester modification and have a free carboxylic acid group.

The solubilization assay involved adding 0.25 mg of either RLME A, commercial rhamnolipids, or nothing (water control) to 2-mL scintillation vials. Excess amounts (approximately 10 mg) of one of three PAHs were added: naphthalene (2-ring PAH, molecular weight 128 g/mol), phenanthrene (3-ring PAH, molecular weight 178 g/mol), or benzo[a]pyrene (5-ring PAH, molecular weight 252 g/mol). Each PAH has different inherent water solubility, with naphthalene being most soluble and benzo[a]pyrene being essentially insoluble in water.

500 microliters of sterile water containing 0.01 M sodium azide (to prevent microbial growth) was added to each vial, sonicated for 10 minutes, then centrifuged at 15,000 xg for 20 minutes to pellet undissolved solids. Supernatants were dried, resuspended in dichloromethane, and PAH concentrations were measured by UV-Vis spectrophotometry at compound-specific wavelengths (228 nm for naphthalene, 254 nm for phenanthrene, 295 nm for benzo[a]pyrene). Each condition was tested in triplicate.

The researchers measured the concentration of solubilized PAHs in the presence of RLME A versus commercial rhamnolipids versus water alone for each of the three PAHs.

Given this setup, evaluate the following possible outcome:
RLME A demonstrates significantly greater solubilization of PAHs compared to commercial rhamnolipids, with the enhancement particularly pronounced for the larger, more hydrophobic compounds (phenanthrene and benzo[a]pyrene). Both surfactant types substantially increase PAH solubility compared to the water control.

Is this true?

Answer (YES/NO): NO